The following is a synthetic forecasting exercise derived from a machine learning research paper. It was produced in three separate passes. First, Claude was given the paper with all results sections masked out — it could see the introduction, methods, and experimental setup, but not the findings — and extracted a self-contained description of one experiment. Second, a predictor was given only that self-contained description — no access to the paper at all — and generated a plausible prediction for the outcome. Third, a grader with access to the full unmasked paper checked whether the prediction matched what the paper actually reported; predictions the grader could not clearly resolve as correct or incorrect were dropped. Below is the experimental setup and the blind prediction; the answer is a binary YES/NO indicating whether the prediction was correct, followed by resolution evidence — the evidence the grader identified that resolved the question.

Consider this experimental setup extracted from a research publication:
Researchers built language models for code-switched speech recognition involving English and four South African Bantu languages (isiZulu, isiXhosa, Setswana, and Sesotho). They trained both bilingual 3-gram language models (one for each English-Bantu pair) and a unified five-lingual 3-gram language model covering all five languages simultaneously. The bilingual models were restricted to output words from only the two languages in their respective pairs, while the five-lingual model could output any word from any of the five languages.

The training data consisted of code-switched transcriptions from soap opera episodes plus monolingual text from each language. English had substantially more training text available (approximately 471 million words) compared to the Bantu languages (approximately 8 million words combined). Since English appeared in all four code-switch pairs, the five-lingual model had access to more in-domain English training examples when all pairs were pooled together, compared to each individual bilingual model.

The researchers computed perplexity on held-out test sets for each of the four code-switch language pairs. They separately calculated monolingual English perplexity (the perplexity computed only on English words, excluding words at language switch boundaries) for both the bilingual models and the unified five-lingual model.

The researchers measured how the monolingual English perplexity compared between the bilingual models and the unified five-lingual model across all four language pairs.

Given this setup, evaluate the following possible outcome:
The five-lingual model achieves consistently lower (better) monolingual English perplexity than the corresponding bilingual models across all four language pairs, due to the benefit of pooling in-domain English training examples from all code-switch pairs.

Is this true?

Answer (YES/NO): YES